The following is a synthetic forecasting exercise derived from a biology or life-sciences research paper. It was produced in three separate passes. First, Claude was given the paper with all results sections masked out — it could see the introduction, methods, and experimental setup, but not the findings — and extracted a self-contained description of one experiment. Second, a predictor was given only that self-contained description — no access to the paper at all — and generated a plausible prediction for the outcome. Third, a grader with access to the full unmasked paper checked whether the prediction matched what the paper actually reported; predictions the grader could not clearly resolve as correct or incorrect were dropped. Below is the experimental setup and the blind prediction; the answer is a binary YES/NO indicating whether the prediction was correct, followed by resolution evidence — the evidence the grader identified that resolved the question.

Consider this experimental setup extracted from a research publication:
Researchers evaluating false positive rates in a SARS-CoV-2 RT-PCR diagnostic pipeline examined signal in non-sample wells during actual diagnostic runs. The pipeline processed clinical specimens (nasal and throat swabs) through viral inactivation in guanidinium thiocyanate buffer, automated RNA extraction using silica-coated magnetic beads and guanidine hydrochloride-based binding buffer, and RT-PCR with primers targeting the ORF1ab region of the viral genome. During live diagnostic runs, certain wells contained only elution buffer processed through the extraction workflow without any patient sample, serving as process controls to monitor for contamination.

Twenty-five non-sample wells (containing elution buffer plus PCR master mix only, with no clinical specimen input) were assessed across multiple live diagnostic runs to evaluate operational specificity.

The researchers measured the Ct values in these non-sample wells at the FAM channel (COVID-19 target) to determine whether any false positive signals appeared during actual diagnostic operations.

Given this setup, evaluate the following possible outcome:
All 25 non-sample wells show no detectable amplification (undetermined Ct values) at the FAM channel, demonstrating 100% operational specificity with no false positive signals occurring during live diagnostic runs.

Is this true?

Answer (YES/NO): NO